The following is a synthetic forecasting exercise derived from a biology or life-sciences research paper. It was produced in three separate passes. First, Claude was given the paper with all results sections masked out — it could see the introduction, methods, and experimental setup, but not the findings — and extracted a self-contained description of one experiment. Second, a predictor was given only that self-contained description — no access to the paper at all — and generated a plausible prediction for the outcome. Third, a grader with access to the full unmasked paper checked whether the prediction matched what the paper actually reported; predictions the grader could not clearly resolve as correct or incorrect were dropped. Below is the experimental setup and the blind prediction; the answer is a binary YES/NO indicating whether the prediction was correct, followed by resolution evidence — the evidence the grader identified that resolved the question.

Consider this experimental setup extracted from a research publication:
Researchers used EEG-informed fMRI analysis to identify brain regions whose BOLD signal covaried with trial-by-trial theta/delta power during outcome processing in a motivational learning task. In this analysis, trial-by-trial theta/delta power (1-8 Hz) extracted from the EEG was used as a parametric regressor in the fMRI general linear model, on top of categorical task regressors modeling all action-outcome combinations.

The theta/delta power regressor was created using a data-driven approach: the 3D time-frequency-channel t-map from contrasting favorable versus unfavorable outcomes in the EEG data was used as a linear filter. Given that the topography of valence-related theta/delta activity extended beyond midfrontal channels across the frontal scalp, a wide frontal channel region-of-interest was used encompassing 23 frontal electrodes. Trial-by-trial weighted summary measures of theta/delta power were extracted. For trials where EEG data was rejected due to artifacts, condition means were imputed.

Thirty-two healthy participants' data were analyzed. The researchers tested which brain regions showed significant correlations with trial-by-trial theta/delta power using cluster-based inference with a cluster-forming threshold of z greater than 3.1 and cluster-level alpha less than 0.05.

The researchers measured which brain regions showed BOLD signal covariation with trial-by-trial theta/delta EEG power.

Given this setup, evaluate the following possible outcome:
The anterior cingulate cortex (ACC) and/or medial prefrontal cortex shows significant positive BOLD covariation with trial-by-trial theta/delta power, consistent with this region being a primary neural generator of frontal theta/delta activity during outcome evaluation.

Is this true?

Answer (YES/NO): NO